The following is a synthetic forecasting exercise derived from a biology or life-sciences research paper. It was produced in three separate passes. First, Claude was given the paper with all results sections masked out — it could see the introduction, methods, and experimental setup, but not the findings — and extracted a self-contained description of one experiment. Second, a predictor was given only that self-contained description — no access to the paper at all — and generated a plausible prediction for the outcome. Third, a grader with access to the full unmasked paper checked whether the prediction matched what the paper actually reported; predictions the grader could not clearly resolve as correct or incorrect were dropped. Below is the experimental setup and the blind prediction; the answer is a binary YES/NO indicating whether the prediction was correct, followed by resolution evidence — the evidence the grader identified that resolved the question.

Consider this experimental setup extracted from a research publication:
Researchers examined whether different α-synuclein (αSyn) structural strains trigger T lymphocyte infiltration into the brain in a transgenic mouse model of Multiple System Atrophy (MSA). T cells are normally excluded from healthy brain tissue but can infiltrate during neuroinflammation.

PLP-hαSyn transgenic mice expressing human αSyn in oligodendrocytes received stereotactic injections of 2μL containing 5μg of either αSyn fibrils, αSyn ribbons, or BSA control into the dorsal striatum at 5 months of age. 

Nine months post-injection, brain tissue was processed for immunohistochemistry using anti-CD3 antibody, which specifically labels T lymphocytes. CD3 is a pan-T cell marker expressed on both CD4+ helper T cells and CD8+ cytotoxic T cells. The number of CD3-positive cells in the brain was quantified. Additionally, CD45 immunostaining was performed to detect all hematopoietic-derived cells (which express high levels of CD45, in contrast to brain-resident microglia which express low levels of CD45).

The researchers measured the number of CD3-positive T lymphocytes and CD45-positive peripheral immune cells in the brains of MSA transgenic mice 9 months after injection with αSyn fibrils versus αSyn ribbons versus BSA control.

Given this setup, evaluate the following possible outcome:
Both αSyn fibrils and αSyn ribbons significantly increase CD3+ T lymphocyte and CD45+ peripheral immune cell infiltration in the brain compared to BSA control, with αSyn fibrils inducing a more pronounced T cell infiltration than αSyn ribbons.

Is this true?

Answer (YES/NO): NO